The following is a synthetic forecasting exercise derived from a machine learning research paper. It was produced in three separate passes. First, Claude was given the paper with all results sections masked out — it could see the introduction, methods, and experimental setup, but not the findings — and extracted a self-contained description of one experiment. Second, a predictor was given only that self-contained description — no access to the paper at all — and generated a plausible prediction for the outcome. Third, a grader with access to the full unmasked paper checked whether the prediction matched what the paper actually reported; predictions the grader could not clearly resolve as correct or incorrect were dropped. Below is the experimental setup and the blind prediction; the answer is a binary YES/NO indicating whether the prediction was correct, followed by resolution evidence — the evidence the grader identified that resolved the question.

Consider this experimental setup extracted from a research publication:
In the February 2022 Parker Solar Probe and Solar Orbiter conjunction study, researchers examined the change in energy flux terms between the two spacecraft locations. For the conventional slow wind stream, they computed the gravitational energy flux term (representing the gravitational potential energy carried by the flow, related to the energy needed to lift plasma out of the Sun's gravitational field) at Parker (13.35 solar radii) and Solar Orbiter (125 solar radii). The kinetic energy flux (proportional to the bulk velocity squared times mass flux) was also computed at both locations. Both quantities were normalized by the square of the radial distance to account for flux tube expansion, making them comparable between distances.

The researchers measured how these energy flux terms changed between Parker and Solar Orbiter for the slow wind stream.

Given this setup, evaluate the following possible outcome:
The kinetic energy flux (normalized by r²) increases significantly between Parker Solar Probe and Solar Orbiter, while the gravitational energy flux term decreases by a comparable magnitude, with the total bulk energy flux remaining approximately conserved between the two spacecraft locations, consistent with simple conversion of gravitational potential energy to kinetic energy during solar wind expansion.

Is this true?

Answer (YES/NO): NO